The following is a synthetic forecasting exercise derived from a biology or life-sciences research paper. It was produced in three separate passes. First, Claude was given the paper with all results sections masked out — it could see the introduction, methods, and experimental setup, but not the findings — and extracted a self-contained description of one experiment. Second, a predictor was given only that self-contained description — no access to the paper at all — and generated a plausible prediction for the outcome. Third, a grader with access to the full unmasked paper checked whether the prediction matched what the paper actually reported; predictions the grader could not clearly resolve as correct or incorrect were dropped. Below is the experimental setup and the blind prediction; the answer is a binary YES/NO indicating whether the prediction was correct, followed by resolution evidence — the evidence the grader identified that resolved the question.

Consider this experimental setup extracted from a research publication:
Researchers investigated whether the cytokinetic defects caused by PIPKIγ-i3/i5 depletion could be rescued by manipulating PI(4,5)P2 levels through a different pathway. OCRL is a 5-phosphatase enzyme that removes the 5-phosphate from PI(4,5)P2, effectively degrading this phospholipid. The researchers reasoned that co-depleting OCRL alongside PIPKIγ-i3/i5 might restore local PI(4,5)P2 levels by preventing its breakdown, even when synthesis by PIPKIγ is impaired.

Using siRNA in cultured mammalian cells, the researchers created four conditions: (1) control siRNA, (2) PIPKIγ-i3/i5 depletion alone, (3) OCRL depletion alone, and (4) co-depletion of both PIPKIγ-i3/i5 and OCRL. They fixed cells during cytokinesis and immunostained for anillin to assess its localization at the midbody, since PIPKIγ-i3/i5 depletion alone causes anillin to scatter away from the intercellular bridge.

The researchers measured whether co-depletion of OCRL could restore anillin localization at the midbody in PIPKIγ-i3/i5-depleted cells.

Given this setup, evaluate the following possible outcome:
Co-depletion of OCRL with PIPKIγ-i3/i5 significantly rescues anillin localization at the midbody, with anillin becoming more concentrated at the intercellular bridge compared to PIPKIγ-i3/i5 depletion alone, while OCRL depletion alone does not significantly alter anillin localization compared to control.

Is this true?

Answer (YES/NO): NO